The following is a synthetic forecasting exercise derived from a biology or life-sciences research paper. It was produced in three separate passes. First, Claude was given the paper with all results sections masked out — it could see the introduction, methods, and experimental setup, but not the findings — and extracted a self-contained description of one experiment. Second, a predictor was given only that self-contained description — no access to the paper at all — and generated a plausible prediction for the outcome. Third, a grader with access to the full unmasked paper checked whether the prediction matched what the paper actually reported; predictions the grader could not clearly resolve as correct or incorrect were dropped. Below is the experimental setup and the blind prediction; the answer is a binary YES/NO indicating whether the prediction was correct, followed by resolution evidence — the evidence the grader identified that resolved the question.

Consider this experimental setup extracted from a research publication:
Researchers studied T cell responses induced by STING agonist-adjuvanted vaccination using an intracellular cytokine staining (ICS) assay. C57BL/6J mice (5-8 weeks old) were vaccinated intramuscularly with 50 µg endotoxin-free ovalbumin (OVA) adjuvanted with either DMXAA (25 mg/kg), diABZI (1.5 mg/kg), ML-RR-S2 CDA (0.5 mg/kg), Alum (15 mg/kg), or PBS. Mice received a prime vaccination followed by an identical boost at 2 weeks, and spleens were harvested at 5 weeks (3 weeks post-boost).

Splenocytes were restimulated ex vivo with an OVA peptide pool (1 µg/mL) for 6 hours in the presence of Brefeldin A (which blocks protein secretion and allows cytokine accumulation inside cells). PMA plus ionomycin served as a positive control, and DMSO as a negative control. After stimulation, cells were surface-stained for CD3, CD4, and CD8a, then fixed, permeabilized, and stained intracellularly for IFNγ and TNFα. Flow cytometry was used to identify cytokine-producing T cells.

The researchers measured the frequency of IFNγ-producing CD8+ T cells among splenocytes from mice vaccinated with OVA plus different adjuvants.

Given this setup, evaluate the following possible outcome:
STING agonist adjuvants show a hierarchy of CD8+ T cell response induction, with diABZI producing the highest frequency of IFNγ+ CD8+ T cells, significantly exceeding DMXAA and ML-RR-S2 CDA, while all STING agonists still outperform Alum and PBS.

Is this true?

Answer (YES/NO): NO